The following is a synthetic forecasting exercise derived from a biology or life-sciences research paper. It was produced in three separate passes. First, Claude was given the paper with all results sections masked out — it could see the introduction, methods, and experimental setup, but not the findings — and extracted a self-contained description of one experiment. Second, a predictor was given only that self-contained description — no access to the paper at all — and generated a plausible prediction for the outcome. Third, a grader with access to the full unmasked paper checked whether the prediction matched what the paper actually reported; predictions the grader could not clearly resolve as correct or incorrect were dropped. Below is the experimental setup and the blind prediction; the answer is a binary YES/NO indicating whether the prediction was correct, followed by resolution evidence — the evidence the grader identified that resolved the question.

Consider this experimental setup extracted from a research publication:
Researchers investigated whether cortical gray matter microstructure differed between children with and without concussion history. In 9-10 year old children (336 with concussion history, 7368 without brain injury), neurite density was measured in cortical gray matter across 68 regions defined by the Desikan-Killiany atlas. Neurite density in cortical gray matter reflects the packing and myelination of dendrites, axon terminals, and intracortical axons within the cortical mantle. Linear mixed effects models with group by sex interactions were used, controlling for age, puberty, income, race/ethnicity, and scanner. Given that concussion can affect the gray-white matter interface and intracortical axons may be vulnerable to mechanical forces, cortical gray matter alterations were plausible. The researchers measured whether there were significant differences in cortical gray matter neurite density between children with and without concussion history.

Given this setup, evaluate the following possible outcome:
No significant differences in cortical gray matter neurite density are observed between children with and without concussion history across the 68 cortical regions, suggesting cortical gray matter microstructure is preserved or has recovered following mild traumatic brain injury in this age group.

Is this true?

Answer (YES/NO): YES